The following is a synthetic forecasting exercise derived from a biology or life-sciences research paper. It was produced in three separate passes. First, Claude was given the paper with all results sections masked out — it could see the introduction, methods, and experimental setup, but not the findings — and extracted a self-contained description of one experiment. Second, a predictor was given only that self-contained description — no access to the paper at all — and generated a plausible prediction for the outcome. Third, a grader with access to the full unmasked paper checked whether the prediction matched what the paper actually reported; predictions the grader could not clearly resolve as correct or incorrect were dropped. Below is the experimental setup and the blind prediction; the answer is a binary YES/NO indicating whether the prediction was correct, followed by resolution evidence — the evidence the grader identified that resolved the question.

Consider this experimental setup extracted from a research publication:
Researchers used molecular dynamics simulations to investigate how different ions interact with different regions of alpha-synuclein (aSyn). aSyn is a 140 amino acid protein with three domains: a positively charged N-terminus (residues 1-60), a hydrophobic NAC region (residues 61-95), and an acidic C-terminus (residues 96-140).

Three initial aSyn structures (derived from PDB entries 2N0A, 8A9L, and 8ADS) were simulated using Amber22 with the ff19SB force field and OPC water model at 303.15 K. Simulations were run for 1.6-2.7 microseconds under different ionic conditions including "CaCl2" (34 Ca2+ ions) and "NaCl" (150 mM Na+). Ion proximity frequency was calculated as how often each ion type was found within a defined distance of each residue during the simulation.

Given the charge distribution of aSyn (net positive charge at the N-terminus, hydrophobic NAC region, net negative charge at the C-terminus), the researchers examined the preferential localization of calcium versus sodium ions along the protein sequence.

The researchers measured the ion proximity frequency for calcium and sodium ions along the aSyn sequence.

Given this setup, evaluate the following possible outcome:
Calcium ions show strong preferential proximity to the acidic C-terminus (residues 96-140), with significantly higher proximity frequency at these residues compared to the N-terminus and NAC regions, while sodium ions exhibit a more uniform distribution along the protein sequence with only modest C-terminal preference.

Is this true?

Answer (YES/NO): NO